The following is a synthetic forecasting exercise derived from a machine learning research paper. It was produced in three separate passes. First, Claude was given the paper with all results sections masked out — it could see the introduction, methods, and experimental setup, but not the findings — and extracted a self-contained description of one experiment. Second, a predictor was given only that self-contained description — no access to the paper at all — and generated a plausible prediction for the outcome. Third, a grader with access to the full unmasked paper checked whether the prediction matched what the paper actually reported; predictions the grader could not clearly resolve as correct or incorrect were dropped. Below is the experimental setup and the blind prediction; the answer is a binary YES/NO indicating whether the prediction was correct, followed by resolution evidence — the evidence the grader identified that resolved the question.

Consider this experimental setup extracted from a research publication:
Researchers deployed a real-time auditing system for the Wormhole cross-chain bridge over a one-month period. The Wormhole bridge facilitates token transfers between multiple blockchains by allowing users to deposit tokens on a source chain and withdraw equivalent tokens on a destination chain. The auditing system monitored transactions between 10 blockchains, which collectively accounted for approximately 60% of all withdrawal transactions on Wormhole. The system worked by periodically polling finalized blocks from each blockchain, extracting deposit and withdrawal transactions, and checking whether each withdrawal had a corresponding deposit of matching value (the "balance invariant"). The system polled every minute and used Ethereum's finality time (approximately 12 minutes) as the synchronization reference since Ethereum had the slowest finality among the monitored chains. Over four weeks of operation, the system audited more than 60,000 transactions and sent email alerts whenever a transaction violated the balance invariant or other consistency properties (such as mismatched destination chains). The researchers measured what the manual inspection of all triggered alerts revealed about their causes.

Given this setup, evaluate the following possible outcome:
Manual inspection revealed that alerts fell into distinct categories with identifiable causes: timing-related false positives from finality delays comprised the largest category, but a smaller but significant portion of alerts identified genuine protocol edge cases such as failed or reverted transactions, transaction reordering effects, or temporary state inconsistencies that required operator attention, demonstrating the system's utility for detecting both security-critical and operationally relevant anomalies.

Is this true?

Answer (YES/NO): NO